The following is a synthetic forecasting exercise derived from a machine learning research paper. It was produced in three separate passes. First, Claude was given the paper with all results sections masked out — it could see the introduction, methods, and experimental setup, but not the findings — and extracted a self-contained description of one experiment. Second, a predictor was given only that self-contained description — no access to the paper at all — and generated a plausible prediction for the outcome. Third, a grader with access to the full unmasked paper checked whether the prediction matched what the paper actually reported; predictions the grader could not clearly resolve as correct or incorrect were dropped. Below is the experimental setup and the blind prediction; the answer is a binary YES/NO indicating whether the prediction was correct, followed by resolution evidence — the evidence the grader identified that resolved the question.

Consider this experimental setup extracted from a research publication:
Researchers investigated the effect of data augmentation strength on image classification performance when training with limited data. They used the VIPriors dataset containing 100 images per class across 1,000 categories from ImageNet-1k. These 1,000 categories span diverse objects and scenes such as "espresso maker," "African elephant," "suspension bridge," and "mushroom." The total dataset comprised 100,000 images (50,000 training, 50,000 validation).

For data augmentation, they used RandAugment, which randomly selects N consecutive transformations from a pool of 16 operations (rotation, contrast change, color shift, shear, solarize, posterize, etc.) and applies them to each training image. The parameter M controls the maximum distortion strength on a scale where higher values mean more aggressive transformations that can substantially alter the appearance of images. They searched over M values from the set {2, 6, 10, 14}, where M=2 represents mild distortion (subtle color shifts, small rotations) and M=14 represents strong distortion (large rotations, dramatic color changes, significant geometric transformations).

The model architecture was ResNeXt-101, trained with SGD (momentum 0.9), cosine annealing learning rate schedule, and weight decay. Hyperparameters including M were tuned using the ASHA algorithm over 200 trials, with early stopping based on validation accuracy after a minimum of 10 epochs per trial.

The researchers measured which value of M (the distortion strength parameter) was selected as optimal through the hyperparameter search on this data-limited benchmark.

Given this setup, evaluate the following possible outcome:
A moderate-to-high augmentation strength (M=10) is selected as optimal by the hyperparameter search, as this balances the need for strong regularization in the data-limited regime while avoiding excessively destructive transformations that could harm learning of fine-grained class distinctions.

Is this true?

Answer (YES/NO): NO